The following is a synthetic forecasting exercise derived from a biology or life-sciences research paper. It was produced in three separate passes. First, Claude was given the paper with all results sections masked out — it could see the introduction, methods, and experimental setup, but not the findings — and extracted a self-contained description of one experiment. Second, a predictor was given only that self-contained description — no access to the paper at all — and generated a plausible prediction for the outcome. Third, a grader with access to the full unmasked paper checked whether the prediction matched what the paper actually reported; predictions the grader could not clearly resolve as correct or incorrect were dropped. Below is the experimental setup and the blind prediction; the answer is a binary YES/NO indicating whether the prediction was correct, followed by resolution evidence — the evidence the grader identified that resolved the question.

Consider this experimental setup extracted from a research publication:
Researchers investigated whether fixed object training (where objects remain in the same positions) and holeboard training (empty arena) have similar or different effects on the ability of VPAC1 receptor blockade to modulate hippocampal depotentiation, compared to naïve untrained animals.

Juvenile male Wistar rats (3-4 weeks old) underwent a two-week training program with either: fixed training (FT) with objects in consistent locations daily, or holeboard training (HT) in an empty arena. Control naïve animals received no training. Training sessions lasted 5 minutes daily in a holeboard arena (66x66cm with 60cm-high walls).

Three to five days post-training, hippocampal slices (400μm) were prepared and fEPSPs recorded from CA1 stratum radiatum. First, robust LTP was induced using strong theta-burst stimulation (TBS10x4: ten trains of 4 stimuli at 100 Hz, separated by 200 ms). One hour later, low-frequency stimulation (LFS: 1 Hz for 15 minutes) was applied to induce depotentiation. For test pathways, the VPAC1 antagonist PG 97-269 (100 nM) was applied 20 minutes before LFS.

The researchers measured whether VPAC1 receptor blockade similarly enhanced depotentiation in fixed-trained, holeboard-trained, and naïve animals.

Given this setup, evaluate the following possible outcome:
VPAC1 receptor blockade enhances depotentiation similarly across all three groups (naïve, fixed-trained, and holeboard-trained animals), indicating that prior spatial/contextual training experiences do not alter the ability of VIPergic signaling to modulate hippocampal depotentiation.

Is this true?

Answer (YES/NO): NO